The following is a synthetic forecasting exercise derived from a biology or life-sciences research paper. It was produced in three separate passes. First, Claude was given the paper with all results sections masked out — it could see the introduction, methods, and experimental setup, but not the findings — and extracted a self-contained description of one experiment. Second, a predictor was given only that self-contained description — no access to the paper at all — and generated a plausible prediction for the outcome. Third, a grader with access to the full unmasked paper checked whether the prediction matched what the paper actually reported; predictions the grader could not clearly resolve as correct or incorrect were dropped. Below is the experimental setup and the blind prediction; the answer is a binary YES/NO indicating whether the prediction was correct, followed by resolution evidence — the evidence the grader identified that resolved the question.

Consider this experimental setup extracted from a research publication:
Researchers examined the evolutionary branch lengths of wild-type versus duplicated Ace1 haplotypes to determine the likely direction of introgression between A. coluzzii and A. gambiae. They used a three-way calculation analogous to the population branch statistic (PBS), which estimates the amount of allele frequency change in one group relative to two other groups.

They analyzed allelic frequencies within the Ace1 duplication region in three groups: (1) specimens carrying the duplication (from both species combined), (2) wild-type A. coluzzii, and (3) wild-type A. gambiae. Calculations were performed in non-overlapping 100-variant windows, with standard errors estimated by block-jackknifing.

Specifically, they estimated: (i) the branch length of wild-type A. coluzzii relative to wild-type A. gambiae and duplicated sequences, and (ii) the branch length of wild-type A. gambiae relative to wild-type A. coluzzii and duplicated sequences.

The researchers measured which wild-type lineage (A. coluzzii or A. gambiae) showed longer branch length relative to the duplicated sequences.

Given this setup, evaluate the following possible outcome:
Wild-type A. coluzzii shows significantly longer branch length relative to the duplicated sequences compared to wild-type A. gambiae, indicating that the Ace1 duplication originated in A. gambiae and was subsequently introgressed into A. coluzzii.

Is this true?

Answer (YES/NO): YES